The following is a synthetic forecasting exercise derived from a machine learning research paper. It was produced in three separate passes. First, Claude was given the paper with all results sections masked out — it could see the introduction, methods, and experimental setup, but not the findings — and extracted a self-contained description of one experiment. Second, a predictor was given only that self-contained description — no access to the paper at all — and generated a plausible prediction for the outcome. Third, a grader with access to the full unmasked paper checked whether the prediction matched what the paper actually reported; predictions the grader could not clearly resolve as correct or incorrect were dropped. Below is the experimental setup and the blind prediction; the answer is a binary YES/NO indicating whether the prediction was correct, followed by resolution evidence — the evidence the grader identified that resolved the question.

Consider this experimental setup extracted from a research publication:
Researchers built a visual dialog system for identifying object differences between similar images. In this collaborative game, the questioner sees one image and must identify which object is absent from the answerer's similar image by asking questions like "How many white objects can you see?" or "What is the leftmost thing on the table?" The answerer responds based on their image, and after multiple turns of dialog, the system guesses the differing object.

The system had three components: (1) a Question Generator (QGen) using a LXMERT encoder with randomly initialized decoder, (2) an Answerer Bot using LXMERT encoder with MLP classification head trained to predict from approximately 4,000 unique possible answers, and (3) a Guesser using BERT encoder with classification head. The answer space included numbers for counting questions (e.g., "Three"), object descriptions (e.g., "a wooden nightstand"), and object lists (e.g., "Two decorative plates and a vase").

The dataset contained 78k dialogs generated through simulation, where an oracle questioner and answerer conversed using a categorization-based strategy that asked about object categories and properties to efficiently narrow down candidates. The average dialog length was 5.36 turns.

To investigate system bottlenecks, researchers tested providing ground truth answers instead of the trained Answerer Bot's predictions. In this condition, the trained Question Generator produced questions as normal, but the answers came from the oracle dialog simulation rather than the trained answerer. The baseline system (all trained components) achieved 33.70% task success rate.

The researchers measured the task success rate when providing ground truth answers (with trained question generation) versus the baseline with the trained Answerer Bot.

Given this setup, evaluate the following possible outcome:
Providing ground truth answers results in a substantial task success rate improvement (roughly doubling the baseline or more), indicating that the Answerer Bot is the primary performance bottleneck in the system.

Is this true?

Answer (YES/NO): NO